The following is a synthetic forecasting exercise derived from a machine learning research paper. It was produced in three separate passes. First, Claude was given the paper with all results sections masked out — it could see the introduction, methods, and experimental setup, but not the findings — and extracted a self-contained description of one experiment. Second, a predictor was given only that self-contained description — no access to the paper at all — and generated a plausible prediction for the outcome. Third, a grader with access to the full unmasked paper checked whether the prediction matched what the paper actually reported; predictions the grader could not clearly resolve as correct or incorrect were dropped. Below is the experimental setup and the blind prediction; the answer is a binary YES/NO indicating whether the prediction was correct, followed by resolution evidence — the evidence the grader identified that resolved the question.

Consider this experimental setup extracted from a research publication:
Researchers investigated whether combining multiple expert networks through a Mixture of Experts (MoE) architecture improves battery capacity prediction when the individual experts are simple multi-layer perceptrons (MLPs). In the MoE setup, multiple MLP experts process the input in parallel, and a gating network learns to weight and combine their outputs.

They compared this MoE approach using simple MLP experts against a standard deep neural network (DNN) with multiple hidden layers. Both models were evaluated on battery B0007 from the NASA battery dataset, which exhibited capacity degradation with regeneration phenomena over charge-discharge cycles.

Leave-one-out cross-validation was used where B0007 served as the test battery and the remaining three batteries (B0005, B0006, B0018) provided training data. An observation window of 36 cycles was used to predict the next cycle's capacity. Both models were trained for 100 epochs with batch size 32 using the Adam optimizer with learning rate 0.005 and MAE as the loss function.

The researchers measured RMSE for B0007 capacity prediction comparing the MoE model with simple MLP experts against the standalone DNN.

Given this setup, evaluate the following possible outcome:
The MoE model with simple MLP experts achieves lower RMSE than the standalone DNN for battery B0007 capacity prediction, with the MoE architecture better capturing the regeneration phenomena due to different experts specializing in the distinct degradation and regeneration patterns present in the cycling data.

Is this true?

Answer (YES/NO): NO